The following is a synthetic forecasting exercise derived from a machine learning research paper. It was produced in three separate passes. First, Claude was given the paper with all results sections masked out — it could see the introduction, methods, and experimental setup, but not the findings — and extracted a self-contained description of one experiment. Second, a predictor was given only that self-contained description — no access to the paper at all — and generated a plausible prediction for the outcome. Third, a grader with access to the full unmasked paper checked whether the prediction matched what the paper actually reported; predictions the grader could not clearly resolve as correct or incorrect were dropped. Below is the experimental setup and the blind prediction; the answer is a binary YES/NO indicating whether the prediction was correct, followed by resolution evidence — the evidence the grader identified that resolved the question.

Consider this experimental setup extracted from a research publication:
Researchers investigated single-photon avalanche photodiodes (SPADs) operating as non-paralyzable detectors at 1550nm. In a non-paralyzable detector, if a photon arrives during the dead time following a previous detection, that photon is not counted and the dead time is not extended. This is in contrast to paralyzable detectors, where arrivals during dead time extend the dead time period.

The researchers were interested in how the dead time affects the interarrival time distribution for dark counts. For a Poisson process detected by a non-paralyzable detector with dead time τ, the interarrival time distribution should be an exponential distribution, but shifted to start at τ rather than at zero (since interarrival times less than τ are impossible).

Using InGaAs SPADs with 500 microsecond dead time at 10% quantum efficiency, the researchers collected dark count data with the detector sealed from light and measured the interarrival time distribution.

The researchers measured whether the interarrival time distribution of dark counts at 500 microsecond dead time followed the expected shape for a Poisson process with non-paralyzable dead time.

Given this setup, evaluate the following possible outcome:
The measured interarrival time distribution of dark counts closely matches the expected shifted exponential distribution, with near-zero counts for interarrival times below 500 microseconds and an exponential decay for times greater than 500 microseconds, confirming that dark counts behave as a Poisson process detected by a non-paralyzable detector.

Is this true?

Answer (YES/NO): YES